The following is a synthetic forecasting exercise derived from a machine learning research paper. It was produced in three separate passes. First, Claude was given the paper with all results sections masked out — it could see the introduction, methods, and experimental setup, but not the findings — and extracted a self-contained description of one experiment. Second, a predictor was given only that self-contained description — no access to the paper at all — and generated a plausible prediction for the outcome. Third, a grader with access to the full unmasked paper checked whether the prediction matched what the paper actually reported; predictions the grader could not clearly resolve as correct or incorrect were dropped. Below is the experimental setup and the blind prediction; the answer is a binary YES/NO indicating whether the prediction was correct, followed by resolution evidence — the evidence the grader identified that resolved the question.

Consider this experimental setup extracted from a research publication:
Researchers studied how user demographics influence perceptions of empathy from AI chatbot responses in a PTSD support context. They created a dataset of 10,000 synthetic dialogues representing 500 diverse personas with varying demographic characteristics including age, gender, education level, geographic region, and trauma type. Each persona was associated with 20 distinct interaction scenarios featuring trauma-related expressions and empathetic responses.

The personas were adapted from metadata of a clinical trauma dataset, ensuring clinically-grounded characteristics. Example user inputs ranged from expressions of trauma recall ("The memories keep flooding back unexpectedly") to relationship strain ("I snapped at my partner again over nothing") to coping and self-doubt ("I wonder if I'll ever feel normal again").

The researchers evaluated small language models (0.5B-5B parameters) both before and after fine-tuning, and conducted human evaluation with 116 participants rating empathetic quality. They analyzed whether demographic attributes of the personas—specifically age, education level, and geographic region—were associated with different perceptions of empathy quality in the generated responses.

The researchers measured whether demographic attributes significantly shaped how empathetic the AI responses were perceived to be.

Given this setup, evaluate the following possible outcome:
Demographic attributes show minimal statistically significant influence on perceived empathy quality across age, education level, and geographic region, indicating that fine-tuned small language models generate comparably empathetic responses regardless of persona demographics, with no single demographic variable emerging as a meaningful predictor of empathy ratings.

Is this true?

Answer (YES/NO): NO